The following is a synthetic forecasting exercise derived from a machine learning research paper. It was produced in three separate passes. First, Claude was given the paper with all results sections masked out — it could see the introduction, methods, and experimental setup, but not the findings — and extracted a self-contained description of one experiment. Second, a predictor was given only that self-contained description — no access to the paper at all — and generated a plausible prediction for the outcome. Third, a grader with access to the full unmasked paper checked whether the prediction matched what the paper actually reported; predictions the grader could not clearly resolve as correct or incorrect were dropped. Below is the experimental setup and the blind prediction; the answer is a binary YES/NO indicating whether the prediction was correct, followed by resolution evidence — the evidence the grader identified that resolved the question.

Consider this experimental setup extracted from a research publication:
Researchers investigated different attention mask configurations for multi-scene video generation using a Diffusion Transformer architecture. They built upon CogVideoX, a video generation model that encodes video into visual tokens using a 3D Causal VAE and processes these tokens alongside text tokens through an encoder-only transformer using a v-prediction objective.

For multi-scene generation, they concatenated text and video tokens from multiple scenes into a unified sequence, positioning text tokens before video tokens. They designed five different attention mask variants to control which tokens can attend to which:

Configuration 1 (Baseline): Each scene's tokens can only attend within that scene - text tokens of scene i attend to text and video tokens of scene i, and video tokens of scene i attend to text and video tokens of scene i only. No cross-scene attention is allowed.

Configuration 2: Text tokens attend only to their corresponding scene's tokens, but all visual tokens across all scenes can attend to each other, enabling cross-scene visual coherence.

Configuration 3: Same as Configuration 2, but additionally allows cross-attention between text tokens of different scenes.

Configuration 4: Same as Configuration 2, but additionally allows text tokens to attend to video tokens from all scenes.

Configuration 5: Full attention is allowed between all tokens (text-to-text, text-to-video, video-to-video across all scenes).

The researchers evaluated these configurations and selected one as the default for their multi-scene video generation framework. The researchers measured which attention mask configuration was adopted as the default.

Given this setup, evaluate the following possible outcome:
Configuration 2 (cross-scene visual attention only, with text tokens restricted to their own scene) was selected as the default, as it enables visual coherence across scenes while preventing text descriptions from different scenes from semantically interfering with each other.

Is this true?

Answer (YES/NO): YES